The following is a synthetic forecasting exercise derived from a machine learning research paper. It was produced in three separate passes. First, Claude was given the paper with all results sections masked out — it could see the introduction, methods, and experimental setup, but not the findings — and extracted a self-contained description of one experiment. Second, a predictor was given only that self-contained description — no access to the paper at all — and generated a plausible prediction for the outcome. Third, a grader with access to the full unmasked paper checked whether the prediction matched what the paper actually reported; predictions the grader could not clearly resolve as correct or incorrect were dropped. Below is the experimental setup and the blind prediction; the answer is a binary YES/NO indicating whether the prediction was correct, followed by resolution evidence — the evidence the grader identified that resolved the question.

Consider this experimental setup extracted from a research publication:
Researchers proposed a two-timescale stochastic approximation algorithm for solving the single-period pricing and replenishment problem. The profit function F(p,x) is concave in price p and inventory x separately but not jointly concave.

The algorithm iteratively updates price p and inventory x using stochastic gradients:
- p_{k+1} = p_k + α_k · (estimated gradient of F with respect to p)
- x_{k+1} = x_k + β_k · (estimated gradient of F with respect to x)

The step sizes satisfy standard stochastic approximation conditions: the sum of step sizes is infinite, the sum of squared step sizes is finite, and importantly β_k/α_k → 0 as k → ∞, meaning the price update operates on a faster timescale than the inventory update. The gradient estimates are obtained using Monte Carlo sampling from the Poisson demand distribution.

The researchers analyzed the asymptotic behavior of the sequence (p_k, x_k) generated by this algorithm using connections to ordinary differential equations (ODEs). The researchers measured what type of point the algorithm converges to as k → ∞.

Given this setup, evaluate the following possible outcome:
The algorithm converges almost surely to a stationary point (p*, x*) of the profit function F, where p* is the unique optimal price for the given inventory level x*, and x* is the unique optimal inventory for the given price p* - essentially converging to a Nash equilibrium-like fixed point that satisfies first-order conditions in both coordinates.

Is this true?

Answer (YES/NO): YES